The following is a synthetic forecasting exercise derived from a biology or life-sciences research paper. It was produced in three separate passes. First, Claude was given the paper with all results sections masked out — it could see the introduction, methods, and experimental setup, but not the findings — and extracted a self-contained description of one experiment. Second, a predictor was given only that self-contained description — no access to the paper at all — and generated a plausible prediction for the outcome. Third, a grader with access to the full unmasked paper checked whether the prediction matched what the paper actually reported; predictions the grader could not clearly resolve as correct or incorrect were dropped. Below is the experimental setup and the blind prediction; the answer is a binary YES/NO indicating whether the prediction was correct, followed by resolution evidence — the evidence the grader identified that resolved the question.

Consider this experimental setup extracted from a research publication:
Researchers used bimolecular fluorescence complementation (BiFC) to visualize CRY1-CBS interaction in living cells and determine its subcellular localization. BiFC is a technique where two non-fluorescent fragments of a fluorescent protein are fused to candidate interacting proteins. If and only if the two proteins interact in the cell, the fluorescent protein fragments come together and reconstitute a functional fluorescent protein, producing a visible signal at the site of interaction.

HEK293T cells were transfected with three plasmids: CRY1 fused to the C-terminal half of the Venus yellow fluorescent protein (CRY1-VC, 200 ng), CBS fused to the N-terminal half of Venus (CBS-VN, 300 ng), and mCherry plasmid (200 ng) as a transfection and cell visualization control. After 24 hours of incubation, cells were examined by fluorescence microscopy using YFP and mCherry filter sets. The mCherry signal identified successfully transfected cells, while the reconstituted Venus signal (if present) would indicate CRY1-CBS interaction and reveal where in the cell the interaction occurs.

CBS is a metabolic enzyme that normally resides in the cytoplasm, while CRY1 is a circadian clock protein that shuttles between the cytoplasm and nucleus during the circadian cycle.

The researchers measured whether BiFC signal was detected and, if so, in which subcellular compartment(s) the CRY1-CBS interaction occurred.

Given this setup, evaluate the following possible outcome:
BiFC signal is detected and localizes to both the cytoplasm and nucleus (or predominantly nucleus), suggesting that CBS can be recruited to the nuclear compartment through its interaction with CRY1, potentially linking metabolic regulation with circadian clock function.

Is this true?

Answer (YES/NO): YES